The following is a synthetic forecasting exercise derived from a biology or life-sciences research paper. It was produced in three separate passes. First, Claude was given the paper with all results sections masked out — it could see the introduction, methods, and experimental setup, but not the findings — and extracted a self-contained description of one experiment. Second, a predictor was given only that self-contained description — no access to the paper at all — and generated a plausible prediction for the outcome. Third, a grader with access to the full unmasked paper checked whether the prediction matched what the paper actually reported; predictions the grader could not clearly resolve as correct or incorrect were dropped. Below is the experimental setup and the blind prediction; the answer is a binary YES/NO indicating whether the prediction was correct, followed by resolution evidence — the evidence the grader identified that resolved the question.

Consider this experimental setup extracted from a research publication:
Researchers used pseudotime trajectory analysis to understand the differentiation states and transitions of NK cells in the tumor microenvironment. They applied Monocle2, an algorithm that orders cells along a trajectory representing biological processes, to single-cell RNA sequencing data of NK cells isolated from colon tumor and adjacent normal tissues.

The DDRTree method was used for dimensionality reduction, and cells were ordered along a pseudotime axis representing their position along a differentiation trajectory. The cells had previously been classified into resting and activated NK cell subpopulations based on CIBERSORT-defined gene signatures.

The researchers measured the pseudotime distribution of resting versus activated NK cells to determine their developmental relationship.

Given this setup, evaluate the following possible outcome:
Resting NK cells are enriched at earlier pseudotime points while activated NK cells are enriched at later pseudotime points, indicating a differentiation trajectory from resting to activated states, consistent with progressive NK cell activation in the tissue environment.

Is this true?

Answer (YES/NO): NO